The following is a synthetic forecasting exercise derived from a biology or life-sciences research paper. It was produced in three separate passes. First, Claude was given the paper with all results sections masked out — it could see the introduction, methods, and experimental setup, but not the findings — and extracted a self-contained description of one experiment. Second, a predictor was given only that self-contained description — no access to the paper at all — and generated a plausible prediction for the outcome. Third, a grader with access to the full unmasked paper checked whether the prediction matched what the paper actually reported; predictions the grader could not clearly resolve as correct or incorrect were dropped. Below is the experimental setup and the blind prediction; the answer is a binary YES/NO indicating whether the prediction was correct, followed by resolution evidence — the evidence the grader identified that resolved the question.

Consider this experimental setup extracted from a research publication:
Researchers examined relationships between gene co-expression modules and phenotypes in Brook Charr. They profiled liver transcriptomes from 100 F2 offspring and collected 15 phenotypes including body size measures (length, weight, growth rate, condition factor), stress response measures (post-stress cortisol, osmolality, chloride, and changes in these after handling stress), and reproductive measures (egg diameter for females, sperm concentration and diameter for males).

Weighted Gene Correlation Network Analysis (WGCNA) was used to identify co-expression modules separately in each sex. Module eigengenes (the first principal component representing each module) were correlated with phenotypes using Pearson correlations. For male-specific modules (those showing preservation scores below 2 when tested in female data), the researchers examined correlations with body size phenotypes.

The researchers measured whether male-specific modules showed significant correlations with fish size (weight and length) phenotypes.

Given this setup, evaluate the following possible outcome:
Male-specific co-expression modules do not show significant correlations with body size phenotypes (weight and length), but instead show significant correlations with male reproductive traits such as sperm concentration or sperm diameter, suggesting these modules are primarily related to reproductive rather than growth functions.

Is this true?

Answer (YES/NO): NO